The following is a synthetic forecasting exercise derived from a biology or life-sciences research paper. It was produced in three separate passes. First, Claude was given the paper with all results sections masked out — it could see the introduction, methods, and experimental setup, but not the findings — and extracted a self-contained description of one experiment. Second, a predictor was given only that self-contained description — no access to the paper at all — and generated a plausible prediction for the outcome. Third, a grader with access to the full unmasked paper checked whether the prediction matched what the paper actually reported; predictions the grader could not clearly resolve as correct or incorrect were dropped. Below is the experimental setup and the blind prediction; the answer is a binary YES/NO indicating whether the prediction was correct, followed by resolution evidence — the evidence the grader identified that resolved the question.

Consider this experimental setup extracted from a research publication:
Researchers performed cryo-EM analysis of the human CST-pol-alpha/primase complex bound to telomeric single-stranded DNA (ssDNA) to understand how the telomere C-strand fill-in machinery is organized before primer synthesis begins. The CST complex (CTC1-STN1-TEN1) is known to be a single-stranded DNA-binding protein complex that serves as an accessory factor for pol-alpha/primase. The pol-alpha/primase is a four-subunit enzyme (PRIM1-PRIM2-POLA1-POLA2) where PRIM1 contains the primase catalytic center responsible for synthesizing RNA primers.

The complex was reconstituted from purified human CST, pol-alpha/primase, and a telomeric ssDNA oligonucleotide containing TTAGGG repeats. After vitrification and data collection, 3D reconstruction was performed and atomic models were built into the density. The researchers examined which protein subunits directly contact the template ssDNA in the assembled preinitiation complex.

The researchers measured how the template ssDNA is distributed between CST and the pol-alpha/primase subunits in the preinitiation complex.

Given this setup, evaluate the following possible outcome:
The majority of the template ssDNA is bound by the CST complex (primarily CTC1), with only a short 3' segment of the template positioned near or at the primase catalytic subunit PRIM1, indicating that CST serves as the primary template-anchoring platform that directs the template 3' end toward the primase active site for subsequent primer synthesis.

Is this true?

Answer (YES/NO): YES